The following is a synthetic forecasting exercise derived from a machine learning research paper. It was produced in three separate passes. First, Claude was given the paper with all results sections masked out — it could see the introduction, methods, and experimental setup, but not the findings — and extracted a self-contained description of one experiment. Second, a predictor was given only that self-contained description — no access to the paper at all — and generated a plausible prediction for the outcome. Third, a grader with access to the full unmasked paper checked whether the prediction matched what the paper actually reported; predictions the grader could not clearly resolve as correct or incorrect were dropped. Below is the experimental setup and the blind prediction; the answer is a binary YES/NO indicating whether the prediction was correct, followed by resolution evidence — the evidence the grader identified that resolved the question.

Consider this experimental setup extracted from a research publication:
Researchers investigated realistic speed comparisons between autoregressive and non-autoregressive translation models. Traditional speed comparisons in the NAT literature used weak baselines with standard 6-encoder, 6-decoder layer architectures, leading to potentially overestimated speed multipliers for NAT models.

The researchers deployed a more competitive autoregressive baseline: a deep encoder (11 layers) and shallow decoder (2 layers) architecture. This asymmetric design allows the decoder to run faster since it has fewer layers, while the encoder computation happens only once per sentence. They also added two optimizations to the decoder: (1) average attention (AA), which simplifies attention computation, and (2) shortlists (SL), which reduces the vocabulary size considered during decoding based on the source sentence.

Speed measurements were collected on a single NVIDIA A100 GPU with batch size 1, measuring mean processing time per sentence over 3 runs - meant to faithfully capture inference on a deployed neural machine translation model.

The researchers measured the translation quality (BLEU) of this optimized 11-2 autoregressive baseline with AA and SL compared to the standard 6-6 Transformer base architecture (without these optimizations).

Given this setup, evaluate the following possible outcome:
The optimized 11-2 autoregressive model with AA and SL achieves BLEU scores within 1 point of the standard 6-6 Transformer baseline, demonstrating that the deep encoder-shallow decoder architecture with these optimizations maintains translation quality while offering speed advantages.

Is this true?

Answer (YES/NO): YES